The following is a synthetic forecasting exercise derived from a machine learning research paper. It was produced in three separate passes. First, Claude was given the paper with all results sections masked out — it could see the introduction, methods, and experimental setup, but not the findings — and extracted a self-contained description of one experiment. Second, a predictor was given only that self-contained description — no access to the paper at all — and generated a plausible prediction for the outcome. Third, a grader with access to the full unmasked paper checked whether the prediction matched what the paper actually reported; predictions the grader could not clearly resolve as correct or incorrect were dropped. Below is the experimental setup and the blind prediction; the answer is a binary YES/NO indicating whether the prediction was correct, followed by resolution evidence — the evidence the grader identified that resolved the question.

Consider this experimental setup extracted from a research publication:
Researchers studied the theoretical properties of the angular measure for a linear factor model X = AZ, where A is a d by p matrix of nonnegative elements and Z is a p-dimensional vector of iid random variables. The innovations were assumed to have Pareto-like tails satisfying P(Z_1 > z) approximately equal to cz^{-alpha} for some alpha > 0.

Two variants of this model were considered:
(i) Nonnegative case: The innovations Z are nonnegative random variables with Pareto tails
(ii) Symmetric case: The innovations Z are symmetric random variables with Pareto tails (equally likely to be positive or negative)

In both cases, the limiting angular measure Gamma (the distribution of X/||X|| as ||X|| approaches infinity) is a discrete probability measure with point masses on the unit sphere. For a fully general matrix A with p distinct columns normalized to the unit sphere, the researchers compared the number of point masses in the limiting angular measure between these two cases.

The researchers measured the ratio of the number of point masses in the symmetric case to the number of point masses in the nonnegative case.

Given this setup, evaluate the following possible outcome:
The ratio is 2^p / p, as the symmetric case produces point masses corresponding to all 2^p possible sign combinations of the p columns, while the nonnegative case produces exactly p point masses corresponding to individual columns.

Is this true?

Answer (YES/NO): NO